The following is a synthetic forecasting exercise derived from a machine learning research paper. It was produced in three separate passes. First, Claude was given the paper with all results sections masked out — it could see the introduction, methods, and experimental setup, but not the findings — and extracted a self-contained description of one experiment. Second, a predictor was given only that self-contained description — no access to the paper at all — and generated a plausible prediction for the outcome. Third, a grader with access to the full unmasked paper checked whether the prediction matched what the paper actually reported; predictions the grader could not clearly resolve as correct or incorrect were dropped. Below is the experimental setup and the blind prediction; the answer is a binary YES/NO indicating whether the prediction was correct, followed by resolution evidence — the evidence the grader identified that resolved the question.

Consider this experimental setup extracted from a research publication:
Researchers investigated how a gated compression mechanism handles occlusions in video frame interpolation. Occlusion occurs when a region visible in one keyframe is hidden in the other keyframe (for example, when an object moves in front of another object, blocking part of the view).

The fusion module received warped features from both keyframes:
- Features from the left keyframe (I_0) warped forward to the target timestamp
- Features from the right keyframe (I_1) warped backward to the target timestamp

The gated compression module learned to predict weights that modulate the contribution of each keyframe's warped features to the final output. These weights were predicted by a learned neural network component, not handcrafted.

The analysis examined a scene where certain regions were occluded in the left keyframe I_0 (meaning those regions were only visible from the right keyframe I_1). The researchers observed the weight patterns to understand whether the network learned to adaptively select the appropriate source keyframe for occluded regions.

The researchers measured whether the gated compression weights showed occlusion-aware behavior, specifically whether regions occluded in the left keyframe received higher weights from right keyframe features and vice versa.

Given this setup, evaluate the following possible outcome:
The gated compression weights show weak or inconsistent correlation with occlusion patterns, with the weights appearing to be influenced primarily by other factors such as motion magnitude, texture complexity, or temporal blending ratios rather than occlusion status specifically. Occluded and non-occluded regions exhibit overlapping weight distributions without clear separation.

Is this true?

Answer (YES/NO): NO